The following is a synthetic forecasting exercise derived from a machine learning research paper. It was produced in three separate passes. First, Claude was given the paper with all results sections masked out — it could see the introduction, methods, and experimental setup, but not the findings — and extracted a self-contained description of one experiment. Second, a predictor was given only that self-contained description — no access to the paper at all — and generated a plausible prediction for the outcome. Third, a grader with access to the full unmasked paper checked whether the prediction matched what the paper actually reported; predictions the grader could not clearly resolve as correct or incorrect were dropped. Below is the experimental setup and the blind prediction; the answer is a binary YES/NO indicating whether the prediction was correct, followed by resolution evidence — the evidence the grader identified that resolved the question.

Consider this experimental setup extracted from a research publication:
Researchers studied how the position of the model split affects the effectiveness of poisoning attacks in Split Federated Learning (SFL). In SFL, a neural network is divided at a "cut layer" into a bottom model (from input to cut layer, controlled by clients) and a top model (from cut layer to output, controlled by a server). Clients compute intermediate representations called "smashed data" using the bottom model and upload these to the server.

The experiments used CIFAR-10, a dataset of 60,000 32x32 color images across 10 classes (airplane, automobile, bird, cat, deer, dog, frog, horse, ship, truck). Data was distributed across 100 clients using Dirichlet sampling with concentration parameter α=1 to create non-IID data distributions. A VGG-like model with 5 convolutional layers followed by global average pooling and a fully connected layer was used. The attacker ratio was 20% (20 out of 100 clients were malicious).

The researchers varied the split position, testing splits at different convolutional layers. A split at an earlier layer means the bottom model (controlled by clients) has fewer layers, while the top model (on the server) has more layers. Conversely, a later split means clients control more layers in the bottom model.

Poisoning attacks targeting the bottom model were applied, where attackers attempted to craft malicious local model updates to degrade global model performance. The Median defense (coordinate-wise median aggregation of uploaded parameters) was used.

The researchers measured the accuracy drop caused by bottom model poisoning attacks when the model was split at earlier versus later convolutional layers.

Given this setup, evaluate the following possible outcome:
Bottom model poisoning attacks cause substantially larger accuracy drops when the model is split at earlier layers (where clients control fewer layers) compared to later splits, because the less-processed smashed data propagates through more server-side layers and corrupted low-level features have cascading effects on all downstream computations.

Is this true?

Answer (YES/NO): NO